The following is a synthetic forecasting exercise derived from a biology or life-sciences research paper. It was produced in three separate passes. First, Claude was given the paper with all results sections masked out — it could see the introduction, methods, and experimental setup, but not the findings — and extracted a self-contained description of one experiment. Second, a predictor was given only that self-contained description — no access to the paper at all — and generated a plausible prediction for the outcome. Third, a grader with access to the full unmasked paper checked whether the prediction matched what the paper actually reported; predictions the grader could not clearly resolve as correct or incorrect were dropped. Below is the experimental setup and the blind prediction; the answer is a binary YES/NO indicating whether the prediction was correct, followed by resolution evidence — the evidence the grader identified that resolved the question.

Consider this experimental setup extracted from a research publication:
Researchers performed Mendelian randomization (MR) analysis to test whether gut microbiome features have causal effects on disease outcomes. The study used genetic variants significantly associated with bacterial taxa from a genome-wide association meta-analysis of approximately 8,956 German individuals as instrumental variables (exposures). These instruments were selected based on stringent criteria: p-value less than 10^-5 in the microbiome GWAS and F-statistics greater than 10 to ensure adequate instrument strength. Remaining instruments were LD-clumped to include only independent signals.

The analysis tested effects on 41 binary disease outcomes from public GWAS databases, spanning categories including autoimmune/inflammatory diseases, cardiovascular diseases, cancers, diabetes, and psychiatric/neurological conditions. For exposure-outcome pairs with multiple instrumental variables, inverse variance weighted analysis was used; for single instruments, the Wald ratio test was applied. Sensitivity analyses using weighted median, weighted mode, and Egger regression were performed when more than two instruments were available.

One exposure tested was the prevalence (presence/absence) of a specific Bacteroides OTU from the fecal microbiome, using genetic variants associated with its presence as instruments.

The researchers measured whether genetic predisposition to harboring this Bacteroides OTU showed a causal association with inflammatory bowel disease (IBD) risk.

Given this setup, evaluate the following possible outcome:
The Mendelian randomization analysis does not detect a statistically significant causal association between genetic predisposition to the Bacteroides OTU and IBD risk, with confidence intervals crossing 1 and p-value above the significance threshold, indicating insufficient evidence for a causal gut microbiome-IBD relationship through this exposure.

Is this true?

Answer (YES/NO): NO